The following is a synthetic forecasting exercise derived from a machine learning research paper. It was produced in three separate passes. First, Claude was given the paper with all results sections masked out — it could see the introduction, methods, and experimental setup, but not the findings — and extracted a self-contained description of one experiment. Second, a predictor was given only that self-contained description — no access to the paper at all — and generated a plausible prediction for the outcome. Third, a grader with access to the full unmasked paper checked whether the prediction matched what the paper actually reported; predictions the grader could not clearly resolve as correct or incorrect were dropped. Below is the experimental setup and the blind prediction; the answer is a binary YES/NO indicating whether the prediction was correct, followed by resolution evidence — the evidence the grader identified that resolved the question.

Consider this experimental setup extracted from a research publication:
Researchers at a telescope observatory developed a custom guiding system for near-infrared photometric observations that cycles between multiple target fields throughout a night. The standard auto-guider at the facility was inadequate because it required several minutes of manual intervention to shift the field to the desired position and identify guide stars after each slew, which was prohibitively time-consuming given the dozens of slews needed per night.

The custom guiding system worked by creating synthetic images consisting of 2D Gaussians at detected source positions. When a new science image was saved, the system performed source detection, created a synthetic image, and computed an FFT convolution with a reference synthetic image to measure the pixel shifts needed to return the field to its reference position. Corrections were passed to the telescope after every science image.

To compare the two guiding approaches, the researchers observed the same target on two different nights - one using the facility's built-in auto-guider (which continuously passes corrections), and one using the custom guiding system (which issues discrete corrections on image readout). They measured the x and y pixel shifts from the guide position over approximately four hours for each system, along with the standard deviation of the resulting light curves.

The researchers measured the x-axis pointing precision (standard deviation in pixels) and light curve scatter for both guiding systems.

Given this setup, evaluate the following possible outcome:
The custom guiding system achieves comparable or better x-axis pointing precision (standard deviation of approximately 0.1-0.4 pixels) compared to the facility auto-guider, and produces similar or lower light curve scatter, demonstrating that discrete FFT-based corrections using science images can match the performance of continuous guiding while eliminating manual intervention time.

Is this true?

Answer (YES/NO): NO